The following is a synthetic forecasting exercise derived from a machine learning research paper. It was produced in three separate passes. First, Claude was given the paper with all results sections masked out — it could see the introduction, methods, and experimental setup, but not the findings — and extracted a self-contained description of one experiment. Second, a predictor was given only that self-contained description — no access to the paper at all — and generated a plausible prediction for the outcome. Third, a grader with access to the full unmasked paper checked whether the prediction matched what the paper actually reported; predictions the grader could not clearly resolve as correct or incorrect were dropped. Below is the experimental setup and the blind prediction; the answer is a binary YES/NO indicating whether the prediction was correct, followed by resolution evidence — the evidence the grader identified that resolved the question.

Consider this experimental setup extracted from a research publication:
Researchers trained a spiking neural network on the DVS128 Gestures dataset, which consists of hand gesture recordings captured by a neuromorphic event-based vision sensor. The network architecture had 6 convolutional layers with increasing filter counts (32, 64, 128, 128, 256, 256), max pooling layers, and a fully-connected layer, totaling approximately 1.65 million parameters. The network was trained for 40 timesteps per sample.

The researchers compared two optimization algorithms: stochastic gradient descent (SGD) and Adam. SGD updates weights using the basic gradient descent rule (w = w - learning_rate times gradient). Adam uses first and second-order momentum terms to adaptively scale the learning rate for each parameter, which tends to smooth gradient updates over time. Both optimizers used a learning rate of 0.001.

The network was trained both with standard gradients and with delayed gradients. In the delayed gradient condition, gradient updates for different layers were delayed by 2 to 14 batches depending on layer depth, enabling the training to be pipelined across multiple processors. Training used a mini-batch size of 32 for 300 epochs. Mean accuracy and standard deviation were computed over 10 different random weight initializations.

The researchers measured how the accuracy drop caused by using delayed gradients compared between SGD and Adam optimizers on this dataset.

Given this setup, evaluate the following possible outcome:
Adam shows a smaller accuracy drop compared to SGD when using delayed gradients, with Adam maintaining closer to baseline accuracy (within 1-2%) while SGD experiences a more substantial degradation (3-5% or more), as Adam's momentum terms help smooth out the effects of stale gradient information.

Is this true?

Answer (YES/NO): NO